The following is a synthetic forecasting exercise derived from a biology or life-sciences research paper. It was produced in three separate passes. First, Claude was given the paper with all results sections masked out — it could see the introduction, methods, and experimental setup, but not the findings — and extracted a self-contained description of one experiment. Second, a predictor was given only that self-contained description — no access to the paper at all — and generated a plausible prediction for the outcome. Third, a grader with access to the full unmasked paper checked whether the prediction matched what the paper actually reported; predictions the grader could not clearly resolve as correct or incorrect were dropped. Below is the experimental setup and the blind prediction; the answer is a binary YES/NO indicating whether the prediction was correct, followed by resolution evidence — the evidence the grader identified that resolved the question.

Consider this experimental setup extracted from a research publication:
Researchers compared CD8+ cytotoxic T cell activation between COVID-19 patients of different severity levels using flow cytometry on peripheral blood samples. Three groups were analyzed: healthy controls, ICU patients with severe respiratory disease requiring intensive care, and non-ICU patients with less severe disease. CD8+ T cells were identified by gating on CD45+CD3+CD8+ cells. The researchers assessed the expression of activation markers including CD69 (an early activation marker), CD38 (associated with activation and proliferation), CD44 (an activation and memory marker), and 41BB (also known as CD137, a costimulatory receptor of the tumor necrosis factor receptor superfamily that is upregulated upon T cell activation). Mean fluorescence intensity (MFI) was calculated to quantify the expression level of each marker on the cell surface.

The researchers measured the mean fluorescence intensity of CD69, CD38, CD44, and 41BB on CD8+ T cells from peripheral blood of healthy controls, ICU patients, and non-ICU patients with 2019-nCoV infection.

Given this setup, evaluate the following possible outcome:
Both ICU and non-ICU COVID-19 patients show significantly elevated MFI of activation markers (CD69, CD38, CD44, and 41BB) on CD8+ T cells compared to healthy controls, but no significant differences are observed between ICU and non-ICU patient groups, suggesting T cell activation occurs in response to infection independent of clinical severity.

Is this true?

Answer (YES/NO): NO